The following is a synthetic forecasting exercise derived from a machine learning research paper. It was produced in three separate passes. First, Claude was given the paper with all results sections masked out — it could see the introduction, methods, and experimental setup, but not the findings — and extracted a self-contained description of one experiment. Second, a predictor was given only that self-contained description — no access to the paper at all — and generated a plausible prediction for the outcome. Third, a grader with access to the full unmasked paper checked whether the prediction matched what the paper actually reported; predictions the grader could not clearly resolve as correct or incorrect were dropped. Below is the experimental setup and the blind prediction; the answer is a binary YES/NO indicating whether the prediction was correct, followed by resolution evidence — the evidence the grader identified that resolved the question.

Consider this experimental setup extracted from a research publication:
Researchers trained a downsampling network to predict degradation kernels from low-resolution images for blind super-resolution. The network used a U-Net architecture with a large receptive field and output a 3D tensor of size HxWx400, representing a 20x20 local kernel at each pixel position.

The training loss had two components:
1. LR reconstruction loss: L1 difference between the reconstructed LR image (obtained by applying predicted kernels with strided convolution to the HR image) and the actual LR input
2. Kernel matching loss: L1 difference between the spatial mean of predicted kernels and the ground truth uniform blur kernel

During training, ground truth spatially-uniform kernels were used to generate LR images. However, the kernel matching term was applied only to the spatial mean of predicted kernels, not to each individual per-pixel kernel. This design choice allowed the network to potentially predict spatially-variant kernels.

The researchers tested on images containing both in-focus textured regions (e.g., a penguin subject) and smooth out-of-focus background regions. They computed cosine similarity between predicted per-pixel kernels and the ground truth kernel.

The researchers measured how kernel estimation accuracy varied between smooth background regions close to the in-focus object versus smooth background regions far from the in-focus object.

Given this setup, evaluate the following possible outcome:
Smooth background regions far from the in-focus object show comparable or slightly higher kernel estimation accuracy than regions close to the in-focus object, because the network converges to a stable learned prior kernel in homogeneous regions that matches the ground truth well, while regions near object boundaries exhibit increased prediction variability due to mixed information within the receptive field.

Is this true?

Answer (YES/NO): NO